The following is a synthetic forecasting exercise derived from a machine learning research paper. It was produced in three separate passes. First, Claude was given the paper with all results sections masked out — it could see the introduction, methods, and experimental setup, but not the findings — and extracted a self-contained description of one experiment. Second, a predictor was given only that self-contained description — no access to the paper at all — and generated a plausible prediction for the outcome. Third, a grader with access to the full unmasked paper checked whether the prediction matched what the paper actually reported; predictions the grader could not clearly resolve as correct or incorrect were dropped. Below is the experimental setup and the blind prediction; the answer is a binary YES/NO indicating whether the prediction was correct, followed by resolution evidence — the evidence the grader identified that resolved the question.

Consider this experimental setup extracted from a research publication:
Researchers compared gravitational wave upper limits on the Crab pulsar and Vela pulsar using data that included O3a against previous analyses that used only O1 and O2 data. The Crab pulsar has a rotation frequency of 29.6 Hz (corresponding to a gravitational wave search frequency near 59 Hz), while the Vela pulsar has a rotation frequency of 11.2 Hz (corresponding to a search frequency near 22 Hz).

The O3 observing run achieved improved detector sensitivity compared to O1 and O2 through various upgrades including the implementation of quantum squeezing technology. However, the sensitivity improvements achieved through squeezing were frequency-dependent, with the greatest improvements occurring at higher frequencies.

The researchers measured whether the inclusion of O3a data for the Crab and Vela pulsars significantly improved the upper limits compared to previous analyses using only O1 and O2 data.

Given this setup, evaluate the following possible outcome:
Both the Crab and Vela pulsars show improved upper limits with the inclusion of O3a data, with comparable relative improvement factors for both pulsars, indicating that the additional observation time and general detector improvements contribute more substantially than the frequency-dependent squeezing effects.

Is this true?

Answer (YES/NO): NO